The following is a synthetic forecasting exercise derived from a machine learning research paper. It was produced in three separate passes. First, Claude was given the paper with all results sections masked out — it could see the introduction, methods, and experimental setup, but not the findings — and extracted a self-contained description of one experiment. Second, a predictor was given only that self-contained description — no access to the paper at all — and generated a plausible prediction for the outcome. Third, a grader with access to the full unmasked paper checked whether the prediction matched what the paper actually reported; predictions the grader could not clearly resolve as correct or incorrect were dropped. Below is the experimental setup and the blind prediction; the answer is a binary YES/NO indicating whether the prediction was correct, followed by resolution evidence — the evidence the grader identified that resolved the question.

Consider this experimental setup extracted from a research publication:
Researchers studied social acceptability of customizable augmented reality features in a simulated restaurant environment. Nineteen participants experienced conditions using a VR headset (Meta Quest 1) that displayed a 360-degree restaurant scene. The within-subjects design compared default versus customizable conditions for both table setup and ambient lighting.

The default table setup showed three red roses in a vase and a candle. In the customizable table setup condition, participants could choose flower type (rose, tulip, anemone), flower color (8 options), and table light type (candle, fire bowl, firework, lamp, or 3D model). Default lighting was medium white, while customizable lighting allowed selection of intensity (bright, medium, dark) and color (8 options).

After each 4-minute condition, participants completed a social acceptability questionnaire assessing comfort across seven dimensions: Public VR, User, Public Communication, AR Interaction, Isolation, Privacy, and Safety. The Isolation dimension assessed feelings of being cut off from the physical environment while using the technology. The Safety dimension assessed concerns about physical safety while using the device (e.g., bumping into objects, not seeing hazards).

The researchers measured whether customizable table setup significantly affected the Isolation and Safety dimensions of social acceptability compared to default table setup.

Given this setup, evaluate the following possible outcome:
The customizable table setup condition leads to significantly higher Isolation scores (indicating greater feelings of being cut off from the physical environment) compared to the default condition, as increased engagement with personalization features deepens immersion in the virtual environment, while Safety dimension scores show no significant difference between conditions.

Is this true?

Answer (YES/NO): NO